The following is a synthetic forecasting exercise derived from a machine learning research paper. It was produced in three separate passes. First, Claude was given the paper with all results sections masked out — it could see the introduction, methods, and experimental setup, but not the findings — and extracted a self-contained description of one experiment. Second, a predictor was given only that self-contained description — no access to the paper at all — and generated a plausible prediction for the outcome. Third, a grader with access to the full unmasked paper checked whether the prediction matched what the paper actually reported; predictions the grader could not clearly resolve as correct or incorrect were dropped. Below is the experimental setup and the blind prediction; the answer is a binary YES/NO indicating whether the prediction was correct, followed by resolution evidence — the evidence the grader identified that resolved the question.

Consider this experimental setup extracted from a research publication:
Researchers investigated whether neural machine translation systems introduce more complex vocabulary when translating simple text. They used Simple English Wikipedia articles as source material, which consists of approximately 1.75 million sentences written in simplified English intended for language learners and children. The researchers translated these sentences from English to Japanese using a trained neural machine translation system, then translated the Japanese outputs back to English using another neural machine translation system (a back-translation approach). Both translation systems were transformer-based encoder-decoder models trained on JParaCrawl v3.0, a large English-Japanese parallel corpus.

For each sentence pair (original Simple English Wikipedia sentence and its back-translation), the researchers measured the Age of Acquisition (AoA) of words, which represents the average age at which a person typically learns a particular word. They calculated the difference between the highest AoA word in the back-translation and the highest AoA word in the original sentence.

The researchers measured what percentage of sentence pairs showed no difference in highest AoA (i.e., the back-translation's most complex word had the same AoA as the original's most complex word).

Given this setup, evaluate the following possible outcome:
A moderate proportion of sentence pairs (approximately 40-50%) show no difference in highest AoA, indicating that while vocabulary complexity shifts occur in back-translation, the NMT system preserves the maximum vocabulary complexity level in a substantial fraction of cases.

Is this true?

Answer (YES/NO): NO